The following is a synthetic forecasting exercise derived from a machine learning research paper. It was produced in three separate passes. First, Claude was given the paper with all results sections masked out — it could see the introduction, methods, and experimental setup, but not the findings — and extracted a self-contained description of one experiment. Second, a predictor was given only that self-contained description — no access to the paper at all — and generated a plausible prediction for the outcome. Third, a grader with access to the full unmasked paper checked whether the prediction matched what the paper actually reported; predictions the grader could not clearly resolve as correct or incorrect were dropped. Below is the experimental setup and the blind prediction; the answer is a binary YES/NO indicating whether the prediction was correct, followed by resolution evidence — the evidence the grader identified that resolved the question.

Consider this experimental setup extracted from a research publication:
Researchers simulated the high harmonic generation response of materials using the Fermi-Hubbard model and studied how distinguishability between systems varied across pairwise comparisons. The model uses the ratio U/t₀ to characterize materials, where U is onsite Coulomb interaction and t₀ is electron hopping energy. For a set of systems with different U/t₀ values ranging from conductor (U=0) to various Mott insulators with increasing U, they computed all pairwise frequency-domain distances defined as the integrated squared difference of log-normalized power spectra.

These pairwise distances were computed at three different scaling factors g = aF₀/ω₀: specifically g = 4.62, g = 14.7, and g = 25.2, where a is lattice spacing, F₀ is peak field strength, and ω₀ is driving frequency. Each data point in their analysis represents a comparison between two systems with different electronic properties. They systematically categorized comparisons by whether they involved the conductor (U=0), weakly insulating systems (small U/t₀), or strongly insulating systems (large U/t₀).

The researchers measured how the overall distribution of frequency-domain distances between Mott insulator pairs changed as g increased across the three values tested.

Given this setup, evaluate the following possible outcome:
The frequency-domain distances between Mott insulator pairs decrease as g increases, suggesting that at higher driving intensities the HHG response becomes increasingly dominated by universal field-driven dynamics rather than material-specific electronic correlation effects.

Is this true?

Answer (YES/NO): YES